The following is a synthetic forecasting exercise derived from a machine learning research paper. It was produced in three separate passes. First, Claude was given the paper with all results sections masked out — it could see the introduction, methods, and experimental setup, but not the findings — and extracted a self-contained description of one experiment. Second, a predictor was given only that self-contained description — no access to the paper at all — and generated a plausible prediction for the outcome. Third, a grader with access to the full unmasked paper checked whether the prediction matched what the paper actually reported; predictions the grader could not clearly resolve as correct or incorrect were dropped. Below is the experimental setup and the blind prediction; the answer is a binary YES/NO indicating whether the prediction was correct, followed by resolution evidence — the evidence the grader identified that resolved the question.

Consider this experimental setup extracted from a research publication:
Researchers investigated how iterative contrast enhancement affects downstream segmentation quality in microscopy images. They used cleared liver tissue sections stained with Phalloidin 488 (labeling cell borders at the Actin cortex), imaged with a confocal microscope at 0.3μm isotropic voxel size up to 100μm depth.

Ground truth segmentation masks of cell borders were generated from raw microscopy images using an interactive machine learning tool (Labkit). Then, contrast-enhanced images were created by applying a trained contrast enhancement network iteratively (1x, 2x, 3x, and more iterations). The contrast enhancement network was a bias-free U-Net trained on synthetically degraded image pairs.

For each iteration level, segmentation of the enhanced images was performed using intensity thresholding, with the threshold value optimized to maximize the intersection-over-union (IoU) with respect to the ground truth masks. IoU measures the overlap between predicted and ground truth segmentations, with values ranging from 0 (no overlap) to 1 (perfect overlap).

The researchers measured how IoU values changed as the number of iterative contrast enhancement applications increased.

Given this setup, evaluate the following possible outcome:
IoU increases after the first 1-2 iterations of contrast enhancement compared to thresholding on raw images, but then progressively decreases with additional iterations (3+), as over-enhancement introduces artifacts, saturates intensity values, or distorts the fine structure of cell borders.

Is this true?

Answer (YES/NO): NO